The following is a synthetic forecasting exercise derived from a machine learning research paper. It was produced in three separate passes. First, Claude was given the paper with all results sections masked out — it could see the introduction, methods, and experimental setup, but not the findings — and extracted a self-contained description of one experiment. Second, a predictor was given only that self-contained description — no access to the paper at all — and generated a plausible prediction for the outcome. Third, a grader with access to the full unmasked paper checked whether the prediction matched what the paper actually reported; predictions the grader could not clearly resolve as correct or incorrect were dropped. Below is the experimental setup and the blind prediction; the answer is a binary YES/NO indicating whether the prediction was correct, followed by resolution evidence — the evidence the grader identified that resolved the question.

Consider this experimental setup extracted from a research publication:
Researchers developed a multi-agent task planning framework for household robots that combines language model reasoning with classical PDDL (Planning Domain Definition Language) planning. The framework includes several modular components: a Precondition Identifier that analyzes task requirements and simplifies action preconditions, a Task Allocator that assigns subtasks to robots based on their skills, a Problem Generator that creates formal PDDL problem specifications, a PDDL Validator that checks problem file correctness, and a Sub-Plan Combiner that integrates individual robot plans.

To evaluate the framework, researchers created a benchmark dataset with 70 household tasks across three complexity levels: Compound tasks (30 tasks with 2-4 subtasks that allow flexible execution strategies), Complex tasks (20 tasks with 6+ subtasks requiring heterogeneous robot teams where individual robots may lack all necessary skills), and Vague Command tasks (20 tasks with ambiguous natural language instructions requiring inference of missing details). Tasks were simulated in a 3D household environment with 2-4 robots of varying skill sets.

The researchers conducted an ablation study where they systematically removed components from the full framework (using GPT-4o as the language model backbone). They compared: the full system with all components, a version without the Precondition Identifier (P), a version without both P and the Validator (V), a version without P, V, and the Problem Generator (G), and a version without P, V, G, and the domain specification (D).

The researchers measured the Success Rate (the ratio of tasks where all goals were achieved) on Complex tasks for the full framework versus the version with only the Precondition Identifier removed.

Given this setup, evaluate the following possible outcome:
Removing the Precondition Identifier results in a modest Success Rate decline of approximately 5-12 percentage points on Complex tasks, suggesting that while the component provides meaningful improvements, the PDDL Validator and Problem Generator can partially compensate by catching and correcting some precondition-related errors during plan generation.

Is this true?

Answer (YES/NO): YES